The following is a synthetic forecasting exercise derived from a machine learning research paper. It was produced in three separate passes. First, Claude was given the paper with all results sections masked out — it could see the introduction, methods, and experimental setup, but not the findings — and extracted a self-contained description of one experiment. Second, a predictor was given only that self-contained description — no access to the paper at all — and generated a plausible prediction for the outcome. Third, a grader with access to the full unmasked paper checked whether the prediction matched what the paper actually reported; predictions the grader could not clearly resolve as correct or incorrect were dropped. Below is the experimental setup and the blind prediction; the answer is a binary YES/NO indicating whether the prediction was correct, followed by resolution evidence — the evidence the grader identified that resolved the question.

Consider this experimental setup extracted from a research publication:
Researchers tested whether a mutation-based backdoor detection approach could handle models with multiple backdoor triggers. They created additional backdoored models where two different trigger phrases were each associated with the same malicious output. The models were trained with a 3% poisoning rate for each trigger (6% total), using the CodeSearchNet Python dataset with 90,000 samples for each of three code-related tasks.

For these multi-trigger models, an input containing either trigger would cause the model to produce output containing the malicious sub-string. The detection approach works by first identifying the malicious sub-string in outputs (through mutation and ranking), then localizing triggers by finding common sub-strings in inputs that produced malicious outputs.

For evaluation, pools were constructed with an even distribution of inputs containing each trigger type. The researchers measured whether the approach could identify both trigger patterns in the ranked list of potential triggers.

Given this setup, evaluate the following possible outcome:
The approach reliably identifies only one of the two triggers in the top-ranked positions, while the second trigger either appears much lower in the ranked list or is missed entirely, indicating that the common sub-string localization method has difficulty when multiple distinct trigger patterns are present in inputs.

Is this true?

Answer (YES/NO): NO